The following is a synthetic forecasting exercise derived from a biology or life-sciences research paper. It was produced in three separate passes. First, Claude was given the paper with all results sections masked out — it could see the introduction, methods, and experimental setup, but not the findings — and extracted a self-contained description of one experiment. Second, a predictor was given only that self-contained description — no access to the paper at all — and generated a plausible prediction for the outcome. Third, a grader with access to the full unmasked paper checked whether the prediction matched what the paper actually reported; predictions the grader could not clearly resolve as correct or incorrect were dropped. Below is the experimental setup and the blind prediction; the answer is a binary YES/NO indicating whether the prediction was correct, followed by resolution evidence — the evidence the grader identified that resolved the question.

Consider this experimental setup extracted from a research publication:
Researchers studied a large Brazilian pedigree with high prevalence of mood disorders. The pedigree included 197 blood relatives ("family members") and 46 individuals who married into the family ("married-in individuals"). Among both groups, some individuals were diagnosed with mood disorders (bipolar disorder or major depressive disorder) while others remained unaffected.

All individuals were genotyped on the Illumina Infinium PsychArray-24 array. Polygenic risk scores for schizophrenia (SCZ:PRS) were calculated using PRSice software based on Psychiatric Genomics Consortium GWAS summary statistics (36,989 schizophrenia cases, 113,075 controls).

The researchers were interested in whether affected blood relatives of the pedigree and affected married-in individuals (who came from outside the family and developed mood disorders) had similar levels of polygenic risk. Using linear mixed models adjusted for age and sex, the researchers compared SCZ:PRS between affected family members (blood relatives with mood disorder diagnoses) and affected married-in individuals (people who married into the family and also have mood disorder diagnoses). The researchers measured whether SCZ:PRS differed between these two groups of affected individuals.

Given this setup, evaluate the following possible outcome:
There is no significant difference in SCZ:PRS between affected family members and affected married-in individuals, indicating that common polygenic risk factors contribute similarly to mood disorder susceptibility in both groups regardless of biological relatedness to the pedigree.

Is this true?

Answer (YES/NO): NO